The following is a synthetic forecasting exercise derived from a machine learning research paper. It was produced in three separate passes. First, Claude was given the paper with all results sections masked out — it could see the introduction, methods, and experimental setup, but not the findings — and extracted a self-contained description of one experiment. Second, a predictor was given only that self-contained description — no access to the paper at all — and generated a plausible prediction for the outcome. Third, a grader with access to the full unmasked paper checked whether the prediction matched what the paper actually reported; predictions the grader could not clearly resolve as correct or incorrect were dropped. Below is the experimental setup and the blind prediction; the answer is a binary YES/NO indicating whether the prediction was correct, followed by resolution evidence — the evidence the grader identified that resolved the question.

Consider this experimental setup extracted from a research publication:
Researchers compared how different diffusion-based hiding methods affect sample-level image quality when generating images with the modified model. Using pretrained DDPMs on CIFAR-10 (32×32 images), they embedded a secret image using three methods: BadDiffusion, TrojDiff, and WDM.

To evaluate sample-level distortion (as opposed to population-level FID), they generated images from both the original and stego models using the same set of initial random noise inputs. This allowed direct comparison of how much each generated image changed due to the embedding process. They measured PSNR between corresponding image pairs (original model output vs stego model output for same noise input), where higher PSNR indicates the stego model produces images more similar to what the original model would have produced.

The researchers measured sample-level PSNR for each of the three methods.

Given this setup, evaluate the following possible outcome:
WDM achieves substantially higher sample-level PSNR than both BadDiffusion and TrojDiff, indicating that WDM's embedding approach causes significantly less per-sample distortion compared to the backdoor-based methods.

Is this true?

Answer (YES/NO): NO